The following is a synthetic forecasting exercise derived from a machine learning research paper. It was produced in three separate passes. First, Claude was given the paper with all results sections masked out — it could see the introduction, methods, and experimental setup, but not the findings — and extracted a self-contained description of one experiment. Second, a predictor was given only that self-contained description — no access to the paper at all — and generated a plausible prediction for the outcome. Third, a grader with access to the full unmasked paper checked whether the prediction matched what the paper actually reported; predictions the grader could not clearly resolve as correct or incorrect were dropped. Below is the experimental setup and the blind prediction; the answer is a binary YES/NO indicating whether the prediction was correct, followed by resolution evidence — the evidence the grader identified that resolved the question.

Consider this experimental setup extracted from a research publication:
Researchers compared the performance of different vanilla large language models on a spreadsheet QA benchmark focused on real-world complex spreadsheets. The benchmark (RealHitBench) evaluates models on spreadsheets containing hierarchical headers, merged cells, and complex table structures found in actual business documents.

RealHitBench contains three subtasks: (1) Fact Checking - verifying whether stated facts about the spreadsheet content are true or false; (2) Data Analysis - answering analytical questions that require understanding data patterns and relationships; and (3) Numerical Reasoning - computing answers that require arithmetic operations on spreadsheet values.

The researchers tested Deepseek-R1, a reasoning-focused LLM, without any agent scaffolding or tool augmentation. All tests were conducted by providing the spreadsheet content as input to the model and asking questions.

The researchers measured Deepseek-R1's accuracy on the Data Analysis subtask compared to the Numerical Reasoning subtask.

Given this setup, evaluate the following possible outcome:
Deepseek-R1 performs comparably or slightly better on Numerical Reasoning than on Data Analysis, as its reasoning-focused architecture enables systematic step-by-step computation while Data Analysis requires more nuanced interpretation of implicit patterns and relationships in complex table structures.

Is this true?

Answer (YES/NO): NO